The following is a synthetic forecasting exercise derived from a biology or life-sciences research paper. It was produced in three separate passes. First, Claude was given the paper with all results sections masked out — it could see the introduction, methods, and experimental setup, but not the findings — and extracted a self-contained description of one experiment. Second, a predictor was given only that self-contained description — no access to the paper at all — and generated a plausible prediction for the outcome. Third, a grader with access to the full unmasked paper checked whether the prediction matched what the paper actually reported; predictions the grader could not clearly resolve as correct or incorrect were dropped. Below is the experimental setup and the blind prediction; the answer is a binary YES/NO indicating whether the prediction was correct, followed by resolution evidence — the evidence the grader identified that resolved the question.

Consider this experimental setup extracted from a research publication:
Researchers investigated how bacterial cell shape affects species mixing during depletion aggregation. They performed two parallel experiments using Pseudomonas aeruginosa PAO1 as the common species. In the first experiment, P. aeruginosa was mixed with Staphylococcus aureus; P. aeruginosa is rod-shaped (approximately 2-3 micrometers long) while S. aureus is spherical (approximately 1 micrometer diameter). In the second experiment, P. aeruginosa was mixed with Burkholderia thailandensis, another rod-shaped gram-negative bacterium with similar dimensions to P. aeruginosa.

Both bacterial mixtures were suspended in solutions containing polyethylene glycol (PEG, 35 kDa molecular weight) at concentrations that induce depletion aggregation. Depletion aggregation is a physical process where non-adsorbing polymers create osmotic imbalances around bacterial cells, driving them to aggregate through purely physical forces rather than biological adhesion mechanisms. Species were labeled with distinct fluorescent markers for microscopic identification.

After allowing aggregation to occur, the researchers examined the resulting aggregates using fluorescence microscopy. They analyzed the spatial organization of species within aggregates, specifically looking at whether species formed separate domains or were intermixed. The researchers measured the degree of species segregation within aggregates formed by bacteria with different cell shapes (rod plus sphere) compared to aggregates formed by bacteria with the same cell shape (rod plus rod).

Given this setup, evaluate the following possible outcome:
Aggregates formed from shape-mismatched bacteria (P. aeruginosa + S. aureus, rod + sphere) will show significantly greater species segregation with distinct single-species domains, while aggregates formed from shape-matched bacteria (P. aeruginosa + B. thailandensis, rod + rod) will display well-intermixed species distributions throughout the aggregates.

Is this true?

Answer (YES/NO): YES